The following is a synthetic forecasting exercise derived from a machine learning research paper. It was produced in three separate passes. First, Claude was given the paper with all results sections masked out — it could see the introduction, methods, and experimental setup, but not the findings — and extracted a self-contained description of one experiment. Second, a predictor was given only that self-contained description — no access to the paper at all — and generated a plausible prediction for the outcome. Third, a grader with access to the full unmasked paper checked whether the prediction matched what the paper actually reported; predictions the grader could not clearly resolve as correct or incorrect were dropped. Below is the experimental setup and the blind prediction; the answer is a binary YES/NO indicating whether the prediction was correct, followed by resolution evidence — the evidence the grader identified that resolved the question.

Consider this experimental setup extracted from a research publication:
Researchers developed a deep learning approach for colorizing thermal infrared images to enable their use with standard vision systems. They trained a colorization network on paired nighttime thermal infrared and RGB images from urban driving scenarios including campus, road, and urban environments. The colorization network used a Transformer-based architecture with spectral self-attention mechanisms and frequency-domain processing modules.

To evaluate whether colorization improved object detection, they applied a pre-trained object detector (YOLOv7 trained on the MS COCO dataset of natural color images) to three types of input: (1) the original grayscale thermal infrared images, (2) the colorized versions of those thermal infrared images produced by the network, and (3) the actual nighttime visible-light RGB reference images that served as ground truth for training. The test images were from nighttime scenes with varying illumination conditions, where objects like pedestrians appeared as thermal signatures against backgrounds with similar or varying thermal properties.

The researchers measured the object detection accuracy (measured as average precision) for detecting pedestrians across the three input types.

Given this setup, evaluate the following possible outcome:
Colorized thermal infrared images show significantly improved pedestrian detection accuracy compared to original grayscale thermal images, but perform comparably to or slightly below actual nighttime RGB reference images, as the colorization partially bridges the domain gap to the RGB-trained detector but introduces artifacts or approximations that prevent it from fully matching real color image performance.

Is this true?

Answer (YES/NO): NO